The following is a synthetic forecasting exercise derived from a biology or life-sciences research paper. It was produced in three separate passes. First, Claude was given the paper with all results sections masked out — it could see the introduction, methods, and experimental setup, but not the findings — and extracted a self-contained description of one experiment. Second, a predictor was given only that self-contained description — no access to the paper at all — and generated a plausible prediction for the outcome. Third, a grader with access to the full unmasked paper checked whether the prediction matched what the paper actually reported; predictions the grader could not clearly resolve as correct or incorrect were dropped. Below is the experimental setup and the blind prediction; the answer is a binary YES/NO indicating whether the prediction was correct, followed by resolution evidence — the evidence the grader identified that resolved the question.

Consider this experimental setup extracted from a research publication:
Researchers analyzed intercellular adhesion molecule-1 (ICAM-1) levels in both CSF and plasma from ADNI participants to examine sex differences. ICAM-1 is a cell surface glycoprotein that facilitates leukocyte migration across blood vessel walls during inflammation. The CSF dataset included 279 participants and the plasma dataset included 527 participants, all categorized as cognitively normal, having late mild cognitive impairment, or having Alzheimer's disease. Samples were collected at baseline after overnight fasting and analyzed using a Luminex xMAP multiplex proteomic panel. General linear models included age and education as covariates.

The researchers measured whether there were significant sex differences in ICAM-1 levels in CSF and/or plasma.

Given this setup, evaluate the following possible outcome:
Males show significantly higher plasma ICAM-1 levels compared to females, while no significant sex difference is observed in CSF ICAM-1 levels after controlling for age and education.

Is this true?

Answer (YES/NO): NO